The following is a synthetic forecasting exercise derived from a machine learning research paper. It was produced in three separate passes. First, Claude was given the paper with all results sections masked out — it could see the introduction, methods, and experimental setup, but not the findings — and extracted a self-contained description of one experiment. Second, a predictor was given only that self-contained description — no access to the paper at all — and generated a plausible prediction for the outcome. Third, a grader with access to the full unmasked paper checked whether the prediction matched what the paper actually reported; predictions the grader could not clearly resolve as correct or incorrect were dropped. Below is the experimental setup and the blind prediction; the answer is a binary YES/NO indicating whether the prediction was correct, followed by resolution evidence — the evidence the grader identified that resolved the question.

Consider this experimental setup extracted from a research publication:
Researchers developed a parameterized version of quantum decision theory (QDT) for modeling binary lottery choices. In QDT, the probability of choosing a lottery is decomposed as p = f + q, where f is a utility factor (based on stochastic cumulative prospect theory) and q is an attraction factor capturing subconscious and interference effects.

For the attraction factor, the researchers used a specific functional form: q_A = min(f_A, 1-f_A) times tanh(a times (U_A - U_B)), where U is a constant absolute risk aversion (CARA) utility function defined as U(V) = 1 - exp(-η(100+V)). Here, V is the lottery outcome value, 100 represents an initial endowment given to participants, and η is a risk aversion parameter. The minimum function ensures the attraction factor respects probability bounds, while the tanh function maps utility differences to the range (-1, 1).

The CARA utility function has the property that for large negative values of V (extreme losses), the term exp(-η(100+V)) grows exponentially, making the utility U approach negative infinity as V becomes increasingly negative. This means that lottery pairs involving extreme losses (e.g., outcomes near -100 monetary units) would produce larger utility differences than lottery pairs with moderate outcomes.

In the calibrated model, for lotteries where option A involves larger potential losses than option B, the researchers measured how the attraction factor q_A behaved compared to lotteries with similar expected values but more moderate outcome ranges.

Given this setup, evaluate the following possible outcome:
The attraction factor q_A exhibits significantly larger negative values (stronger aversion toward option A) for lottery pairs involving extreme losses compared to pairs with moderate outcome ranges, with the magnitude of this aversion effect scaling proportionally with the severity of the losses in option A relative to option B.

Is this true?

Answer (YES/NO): YES